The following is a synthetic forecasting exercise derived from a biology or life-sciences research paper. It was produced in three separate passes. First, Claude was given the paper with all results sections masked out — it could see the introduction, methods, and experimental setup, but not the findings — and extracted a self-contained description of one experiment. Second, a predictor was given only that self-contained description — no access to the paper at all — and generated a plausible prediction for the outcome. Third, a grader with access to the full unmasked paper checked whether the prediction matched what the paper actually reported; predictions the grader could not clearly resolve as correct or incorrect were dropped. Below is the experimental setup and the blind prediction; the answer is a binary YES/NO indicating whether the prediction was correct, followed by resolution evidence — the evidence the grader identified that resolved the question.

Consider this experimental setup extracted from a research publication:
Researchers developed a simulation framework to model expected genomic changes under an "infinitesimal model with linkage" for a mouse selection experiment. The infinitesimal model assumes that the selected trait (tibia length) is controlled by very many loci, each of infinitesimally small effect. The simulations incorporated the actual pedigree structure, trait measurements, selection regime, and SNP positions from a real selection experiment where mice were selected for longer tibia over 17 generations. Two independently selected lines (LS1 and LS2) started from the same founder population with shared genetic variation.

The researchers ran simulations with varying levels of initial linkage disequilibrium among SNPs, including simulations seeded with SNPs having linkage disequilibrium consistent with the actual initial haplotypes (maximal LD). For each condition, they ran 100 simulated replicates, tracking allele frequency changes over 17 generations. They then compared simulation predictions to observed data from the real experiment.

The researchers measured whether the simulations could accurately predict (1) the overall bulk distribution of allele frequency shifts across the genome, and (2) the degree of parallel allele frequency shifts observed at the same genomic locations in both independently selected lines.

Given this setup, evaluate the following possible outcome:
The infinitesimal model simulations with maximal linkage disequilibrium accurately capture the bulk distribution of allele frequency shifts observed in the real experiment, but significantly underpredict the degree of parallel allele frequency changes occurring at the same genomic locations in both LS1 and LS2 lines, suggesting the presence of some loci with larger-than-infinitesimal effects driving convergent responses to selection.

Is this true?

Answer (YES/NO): YES